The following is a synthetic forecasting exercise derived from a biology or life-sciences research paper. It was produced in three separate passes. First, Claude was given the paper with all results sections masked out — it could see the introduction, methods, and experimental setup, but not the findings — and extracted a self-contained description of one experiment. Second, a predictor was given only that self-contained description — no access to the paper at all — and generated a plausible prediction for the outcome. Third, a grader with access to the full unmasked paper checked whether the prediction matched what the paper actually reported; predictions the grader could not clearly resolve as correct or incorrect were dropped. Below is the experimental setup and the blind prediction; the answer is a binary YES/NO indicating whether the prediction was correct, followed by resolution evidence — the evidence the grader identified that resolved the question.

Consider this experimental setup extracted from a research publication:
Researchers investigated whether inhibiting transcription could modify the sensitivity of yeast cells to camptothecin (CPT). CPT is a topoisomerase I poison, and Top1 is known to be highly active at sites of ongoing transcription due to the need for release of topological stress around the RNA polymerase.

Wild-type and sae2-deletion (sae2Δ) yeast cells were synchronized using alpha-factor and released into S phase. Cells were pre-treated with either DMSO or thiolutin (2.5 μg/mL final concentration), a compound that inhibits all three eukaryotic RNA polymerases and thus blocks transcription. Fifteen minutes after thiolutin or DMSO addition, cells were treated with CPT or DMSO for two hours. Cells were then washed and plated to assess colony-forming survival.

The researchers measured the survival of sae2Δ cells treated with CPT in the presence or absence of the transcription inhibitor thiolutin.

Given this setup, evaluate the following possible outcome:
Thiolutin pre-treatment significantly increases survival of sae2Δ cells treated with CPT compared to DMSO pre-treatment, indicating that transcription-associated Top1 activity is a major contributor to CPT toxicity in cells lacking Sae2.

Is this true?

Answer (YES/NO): YES